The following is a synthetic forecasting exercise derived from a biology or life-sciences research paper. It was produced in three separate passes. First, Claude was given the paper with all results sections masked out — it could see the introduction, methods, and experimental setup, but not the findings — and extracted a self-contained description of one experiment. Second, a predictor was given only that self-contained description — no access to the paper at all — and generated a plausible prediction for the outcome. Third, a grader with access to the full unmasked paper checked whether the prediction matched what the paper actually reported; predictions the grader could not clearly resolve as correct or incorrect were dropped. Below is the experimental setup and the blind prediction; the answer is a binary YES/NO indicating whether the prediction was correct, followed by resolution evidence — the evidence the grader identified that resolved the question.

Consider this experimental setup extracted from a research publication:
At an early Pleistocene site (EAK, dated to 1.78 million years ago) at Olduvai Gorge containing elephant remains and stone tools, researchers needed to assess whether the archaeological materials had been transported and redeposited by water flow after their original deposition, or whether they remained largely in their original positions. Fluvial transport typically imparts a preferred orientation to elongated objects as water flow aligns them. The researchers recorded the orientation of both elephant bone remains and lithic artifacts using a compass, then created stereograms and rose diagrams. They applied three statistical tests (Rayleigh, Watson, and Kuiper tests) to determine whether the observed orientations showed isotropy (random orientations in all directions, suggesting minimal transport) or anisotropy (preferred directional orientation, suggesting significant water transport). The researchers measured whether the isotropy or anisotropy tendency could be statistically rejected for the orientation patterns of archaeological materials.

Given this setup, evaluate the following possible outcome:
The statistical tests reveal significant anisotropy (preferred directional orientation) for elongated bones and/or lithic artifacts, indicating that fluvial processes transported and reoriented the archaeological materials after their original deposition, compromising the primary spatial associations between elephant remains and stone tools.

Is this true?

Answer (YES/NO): NO